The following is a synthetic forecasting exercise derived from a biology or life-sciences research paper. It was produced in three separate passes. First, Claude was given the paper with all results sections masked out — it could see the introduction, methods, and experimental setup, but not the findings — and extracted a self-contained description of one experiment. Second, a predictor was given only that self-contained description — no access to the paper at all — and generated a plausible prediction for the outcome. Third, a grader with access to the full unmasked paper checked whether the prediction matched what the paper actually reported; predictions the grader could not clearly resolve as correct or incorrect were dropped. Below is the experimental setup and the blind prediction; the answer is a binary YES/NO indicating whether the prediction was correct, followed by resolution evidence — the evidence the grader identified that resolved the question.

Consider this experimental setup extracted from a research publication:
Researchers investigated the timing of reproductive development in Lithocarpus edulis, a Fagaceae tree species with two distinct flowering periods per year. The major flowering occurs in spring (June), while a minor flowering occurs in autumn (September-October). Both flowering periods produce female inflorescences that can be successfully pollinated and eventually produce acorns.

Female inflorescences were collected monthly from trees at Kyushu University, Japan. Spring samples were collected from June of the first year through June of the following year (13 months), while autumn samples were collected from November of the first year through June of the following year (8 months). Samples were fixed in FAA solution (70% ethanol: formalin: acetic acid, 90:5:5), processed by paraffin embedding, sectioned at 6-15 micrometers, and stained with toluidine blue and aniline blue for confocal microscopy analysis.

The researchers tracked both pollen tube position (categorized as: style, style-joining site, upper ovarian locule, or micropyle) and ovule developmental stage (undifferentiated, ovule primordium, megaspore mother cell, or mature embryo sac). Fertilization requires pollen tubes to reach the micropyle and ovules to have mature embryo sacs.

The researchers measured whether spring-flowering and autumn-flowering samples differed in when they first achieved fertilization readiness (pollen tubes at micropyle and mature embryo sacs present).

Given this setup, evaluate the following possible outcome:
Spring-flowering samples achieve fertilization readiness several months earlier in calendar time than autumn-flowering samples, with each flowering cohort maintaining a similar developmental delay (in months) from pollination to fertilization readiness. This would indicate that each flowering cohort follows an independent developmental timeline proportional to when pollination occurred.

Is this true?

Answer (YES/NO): NO